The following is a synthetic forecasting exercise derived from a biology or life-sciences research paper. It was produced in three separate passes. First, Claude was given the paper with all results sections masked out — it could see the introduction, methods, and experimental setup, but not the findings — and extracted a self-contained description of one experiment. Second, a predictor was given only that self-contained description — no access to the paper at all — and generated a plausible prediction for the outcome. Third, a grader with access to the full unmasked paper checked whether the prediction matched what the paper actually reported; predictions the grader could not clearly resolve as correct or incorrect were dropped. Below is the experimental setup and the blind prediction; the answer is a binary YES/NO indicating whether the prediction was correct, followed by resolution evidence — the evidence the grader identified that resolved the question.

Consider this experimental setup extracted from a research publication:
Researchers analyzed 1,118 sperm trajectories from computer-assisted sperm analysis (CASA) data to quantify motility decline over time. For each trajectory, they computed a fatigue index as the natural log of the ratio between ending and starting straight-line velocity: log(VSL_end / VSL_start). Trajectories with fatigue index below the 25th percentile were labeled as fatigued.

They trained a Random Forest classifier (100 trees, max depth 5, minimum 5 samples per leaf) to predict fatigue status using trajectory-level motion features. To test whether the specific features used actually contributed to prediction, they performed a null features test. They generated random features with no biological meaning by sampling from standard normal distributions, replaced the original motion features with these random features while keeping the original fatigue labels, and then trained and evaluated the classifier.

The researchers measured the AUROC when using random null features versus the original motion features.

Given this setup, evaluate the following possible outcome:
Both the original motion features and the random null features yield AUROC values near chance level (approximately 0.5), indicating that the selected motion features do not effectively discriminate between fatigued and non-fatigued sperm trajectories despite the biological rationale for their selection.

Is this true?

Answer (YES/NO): NO